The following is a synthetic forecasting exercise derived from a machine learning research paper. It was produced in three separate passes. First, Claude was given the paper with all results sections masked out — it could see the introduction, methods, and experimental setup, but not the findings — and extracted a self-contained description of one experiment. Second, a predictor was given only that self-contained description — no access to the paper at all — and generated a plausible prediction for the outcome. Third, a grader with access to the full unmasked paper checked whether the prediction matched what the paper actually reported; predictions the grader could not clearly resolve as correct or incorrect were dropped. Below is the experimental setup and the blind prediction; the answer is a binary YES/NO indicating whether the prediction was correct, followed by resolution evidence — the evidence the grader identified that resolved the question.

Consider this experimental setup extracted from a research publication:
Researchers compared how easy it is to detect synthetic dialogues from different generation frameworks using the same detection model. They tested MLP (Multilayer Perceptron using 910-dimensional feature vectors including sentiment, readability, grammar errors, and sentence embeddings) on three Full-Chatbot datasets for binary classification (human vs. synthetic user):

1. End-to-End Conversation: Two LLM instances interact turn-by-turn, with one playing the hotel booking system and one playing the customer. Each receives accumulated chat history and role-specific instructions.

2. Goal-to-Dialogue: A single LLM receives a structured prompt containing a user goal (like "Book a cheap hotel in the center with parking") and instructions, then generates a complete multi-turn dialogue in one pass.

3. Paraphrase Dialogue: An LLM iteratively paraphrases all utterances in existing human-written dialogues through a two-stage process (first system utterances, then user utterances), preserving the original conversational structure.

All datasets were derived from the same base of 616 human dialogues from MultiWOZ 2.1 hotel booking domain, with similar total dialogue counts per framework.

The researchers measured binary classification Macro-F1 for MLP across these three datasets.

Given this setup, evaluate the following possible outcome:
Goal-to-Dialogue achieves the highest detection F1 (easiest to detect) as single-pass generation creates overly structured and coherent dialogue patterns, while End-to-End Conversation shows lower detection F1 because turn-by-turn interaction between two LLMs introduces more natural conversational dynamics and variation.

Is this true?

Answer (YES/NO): NO